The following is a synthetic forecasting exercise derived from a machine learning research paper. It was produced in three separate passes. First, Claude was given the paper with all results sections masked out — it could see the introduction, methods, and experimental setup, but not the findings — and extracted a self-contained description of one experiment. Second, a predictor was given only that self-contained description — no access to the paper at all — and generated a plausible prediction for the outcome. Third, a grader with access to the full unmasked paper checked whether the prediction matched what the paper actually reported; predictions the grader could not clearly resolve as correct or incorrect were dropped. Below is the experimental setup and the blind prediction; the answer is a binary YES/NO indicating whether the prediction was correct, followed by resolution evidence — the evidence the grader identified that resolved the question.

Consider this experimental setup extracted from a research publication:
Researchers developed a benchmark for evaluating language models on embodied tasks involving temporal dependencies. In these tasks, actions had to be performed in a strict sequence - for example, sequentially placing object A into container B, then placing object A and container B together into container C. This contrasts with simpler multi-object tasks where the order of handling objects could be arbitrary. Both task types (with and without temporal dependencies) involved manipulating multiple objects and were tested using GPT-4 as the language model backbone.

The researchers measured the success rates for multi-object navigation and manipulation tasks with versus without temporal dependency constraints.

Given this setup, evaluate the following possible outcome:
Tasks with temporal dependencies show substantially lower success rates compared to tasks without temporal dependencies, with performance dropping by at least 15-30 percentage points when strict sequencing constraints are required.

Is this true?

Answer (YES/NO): NO